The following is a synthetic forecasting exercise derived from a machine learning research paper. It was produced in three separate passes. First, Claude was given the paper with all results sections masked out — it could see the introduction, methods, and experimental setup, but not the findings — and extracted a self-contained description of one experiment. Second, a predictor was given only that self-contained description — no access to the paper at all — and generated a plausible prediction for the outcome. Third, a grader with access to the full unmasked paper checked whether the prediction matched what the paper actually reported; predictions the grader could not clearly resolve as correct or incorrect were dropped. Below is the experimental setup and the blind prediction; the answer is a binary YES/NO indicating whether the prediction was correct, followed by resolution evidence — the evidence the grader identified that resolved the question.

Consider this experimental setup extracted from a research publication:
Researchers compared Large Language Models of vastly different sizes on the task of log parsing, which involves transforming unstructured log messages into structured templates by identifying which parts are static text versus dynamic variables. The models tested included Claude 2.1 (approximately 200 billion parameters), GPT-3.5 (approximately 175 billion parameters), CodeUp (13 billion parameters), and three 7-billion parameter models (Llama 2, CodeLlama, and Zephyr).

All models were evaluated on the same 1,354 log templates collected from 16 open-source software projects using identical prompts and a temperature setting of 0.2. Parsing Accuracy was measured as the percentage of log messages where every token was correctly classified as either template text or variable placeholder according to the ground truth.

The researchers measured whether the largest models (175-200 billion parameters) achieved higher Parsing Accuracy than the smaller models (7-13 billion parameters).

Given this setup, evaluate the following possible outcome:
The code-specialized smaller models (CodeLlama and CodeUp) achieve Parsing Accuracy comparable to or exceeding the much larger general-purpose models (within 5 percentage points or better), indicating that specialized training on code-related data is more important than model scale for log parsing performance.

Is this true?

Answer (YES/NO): NO